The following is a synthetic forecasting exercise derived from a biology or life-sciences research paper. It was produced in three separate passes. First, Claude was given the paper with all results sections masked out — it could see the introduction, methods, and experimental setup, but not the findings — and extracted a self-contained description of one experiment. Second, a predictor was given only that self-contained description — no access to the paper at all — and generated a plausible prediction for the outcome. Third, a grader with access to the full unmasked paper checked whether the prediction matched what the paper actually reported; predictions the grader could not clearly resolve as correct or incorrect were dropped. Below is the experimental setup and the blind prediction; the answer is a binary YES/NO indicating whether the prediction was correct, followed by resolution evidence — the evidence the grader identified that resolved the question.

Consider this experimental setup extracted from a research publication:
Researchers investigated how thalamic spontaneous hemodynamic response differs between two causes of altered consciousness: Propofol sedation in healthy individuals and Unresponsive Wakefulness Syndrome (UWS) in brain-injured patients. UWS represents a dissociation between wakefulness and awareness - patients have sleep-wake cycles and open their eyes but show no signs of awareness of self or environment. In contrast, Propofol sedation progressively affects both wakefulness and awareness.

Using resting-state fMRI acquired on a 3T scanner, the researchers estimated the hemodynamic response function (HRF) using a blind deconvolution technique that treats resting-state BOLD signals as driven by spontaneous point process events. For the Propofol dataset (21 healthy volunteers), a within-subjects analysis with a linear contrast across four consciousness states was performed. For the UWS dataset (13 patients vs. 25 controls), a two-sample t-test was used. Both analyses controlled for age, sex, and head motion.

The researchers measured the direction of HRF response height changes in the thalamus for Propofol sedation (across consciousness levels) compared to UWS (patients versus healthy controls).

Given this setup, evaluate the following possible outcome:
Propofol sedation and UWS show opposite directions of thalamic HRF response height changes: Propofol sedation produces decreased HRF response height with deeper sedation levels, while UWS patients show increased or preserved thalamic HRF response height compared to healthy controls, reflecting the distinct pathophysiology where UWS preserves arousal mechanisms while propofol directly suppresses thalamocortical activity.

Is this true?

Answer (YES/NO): YES